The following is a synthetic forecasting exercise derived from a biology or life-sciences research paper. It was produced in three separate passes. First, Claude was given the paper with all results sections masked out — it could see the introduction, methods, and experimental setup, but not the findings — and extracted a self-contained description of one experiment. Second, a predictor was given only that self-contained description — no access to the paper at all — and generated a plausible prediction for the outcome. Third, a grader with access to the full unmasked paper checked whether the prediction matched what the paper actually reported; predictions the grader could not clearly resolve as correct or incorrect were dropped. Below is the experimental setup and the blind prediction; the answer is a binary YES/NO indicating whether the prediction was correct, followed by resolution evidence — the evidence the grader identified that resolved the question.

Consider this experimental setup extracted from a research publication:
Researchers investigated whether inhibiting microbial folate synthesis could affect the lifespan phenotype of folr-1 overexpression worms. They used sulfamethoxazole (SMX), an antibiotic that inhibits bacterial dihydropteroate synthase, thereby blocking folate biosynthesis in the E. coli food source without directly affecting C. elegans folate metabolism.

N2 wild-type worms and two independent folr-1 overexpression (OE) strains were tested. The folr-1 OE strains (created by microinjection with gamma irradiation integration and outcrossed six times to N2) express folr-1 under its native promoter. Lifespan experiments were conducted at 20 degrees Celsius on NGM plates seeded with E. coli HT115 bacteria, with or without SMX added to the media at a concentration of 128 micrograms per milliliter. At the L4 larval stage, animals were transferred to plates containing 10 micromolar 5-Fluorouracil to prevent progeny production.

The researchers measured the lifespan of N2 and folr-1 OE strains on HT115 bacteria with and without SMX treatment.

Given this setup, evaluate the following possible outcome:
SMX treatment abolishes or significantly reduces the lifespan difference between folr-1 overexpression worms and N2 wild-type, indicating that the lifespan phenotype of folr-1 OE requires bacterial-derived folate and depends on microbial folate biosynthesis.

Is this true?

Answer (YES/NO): NO